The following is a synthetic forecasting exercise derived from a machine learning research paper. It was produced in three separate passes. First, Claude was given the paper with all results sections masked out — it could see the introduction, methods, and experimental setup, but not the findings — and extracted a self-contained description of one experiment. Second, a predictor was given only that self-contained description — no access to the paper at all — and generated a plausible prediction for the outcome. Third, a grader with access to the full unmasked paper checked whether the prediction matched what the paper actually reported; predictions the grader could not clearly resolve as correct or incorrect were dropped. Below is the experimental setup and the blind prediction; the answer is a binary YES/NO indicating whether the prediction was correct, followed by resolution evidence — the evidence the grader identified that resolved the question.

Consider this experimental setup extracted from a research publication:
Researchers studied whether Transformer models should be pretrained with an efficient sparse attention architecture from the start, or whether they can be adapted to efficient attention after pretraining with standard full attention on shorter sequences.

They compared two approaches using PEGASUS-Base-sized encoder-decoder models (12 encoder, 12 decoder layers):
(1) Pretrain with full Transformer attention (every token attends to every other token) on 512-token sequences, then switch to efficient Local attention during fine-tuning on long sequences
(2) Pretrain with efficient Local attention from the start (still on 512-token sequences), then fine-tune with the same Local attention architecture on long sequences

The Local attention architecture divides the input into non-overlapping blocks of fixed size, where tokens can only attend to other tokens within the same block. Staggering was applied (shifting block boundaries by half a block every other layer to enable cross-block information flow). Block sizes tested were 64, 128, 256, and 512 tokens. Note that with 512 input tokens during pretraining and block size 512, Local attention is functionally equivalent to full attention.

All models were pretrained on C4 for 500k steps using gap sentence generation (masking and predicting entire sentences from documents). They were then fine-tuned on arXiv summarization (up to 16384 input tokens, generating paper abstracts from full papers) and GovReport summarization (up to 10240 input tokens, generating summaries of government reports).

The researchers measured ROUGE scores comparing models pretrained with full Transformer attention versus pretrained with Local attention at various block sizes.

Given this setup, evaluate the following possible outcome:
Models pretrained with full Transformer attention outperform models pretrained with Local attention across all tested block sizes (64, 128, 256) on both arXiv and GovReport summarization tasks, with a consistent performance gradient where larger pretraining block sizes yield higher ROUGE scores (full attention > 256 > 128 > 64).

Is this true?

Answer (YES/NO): NO